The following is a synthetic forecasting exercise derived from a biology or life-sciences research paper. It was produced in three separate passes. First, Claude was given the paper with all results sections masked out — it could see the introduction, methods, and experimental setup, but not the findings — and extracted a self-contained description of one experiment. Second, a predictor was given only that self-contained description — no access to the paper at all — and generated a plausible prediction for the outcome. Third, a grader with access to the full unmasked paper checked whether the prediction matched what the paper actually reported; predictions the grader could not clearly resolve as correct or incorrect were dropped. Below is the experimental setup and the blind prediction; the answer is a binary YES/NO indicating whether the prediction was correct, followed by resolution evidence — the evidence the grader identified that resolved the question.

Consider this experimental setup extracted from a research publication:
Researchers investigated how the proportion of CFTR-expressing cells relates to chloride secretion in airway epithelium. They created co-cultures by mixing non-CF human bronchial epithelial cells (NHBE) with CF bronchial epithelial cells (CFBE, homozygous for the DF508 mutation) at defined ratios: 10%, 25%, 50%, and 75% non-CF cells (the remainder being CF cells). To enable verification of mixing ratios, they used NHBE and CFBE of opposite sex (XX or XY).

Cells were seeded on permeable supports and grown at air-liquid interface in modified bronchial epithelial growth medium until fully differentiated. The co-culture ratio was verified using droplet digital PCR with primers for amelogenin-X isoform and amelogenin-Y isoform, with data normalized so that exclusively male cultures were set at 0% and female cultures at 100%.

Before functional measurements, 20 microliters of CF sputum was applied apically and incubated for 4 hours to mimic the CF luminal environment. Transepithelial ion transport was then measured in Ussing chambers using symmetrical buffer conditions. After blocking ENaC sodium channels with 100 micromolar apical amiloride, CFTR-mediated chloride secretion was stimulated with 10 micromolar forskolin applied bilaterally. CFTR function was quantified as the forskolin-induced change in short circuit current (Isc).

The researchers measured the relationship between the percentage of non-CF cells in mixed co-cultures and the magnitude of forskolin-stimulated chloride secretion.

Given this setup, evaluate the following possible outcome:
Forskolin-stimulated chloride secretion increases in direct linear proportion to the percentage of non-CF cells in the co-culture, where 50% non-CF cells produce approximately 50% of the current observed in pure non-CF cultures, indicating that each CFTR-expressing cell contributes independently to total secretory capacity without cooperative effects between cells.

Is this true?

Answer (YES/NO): YES